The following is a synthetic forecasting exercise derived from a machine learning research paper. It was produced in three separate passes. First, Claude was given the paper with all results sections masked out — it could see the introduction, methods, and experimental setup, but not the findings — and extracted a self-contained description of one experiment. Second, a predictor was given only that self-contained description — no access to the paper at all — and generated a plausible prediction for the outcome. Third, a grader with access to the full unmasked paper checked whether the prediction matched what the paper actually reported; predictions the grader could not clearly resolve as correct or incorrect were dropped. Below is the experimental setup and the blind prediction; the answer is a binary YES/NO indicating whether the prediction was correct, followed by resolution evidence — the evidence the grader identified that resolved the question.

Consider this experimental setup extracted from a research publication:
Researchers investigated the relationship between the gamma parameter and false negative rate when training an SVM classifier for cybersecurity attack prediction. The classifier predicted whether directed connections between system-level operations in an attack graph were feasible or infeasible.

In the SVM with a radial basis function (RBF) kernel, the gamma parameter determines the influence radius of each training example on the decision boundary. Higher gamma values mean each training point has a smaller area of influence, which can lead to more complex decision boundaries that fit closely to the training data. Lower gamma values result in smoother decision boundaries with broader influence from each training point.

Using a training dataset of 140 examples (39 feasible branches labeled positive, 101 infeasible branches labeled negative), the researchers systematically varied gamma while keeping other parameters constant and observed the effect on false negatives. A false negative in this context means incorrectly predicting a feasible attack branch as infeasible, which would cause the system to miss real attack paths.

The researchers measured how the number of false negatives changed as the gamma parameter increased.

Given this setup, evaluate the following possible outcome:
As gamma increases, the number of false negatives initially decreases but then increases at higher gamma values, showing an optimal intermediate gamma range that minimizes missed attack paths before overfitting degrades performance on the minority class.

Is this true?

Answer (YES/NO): NO